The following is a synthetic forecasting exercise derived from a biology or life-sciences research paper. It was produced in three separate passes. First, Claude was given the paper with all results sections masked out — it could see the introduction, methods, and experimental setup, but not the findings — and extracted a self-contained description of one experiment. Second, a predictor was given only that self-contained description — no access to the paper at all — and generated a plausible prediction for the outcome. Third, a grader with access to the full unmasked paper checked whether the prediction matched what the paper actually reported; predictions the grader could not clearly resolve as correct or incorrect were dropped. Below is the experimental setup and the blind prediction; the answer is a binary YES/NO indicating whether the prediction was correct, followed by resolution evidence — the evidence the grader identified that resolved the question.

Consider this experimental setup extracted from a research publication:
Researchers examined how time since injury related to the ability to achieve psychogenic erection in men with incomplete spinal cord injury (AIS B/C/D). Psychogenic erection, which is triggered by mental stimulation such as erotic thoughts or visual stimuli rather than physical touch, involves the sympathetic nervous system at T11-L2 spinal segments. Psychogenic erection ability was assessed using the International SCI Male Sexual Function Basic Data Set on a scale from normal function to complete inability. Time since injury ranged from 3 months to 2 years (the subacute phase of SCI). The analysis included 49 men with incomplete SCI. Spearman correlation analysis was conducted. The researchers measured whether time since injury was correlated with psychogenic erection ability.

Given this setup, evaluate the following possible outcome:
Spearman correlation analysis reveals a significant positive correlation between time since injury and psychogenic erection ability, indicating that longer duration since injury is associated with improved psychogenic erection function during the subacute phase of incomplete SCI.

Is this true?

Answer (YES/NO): NO